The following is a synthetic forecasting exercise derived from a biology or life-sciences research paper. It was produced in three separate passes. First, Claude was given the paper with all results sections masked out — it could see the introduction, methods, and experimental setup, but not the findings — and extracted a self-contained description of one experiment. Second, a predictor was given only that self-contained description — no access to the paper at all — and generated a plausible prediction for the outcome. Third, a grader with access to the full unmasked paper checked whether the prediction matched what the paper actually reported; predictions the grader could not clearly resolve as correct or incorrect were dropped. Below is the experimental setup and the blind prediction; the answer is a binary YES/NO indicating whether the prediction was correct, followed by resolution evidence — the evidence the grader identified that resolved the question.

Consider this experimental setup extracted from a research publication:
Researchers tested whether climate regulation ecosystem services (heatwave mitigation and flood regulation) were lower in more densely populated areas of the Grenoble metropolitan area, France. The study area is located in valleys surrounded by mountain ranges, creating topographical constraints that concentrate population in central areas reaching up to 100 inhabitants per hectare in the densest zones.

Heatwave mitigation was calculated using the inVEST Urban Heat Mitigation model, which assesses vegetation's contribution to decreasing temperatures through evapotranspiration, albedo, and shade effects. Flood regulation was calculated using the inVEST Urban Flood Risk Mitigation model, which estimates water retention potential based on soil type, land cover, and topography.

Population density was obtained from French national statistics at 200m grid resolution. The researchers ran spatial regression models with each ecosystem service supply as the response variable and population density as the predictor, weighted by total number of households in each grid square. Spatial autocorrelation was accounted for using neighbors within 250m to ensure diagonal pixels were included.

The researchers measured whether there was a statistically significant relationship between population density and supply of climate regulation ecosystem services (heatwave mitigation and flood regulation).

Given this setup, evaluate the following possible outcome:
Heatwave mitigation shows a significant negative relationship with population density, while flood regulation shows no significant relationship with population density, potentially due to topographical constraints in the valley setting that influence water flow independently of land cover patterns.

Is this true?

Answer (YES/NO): NO